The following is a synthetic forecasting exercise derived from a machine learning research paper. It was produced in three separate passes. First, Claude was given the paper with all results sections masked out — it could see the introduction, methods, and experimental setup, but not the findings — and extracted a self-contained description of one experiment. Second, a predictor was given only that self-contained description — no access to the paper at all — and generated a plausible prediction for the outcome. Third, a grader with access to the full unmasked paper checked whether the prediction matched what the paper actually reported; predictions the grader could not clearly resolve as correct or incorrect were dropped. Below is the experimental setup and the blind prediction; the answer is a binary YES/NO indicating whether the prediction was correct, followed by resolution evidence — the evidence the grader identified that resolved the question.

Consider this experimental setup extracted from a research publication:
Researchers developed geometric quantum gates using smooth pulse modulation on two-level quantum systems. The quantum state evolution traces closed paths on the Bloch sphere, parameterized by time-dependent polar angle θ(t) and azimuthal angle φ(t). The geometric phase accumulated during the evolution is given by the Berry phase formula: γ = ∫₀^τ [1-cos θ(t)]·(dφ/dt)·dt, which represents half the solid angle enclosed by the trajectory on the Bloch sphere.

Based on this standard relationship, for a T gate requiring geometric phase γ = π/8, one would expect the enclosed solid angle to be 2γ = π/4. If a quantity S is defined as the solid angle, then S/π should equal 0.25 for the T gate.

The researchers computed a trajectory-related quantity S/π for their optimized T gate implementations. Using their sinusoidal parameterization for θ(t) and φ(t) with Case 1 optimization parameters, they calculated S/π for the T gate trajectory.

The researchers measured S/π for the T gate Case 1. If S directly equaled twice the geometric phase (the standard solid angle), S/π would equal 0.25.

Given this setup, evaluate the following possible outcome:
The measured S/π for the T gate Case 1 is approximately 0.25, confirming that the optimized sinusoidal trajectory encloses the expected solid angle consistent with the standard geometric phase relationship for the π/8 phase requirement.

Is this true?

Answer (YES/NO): NO